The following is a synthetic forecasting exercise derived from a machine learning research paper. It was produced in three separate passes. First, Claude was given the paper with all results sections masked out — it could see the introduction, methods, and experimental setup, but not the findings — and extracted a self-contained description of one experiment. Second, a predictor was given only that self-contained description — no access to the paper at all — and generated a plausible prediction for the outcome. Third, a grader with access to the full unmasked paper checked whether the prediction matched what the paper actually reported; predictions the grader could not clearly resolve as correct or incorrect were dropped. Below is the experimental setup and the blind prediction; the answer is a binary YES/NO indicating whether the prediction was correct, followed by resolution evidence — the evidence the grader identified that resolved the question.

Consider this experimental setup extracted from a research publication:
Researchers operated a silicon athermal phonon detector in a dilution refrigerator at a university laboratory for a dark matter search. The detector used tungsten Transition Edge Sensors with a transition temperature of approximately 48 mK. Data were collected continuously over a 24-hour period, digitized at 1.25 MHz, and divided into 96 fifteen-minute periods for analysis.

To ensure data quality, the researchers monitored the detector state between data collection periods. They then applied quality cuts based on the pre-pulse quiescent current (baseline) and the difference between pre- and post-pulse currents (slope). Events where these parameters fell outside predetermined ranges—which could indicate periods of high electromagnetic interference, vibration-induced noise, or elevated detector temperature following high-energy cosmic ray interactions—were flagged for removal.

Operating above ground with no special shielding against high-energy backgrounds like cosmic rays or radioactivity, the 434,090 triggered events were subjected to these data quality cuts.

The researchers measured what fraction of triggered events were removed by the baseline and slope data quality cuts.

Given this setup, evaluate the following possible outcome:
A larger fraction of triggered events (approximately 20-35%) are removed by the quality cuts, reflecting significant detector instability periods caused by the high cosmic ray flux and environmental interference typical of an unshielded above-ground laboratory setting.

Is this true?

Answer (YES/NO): NO